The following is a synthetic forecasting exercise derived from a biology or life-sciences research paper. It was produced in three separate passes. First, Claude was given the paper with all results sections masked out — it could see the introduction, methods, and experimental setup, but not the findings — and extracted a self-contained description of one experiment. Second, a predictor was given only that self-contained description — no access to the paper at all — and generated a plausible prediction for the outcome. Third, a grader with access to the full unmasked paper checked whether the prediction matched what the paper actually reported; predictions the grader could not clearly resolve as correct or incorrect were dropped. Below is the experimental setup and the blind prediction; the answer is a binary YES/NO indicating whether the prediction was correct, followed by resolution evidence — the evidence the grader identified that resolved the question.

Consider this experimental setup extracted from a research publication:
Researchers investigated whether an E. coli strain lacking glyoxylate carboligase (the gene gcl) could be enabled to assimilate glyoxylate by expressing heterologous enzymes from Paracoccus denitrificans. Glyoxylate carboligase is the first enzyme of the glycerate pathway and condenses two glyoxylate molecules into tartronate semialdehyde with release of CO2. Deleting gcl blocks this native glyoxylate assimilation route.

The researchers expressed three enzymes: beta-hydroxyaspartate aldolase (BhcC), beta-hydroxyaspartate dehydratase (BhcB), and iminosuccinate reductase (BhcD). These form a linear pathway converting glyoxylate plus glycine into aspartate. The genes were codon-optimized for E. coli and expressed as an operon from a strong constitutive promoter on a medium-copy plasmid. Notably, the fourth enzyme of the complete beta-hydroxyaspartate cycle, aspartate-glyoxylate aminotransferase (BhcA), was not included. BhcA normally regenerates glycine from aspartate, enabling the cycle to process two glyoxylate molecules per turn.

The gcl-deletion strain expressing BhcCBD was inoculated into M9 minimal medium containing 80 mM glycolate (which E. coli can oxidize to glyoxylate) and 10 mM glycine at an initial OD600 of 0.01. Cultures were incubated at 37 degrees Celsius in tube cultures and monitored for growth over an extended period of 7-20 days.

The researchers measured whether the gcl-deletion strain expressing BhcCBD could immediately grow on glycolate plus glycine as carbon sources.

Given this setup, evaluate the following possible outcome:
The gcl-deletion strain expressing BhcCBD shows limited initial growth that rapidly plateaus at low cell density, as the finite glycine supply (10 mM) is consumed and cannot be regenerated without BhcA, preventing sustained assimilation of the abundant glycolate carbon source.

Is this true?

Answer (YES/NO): NO